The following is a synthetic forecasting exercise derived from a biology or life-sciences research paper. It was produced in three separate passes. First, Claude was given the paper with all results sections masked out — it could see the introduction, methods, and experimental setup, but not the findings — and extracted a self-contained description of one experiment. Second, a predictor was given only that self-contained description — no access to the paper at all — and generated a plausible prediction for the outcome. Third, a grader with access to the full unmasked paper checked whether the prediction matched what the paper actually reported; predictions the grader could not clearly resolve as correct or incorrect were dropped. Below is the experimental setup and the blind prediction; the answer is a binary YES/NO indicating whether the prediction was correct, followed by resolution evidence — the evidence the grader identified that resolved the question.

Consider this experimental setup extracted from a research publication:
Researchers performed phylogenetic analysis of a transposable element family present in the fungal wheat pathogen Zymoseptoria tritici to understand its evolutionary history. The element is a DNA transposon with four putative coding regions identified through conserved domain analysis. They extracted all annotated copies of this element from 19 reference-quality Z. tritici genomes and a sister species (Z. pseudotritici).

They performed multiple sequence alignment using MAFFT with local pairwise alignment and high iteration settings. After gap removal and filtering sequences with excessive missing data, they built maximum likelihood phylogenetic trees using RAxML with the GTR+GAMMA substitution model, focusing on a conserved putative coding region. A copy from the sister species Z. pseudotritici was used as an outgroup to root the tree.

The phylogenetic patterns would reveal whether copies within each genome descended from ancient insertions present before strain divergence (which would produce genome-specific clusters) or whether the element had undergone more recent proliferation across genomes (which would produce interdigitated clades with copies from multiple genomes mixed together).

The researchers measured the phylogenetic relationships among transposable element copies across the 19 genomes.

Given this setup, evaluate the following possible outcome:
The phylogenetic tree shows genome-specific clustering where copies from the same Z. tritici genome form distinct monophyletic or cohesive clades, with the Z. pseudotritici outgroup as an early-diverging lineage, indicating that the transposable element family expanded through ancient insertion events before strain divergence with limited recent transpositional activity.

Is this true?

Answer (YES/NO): NO